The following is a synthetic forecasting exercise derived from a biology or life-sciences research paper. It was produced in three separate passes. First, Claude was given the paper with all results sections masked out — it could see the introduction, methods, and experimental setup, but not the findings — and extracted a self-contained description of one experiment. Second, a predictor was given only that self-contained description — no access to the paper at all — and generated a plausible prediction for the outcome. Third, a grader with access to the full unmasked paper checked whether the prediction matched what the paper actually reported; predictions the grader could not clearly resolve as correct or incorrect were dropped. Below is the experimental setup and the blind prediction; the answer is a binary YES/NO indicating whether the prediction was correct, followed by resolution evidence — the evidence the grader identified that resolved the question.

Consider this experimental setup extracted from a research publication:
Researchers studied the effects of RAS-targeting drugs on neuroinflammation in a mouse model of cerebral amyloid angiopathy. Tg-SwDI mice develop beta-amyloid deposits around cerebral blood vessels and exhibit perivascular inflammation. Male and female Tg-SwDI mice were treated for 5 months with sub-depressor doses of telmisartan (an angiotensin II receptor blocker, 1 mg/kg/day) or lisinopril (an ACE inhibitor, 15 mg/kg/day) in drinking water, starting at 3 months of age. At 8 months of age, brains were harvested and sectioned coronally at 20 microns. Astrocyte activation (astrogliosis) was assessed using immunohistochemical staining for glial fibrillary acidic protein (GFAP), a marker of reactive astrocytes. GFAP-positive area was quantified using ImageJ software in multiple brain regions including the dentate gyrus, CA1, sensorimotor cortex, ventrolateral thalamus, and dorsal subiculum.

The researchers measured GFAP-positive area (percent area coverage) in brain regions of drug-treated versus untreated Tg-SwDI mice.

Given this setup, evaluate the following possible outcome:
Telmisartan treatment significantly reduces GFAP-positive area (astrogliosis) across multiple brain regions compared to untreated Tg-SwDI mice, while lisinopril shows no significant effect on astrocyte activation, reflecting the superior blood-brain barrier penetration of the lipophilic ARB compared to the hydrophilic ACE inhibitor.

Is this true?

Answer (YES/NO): NO